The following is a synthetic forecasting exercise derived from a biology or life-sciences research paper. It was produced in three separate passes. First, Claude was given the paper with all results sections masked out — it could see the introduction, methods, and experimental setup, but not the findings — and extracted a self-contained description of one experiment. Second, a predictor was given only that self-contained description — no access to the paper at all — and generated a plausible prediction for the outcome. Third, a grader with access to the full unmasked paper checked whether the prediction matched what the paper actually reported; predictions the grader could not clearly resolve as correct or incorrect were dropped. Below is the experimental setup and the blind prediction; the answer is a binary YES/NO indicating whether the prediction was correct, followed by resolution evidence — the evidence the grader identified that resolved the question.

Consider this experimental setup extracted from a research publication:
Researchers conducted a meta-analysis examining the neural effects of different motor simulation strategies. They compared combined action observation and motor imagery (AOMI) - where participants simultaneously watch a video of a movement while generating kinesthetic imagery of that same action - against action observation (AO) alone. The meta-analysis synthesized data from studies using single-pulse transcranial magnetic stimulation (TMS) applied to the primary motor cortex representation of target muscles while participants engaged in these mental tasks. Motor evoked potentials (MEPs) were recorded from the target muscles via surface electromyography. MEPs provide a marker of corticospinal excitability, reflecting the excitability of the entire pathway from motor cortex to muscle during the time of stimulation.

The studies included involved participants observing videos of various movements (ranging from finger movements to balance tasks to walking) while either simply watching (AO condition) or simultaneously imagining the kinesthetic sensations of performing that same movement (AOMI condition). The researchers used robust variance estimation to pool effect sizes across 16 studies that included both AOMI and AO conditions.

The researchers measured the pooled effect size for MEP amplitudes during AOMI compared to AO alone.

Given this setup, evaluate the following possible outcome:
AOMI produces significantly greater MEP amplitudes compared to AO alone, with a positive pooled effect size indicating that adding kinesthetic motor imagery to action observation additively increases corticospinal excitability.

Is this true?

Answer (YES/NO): YES